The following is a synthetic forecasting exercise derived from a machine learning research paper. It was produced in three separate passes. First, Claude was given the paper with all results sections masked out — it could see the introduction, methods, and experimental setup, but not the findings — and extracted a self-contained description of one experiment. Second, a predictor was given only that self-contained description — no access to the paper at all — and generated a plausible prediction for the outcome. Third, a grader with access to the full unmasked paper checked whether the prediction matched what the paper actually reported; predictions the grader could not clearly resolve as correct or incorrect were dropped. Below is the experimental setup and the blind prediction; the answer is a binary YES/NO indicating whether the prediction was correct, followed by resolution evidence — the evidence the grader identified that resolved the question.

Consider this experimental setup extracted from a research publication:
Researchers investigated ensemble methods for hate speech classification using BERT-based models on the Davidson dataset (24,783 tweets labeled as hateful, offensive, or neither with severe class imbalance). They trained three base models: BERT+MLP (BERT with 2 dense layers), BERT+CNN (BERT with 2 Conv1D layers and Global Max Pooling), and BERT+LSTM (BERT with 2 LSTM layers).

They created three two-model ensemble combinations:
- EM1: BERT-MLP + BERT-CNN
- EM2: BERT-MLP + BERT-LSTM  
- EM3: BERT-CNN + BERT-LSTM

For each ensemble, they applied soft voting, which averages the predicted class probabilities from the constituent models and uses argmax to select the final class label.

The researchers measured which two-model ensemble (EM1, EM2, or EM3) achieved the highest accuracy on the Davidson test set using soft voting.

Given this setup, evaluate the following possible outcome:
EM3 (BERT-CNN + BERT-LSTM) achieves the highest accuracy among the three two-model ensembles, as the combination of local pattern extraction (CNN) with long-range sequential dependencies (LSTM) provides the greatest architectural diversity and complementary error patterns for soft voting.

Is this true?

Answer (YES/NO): YES